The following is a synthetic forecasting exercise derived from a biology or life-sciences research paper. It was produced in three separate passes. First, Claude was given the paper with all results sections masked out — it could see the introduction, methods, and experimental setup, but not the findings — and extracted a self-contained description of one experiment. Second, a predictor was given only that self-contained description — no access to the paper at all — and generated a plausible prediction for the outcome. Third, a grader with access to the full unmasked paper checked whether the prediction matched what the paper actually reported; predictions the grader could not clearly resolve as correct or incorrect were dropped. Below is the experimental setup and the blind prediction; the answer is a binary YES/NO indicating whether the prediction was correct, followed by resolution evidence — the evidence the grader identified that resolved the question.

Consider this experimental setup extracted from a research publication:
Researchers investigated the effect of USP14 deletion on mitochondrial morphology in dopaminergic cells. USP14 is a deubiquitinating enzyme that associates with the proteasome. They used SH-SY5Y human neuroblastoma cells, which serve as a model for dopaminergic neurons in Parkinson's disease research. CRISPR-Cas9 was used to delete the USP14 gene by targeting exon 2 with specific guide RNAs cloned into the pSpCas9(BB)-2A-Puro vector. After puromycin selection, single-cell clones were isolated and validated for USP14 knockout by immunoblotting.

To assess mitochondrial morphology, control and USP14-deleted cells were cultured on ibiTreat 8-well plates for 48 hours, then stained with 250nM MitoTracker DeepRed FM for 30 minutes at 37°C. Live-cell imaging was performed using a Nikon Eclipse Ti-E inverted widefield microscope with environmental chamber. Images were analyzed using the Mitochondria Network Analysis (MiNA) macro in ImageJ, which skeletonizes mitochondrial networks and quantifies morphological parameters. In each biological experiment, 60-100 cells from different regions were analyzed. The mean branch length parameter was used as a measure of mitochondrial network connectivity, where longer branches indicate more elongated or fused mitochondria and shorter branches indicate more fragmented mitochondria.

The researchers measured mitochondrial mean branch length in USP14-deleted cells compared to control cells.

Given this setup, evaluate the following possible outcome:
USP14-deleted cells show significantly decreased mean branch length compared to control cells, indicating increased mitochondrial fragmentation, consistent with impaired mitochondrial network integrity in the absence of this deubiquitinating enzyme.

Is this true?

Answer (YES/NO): NO